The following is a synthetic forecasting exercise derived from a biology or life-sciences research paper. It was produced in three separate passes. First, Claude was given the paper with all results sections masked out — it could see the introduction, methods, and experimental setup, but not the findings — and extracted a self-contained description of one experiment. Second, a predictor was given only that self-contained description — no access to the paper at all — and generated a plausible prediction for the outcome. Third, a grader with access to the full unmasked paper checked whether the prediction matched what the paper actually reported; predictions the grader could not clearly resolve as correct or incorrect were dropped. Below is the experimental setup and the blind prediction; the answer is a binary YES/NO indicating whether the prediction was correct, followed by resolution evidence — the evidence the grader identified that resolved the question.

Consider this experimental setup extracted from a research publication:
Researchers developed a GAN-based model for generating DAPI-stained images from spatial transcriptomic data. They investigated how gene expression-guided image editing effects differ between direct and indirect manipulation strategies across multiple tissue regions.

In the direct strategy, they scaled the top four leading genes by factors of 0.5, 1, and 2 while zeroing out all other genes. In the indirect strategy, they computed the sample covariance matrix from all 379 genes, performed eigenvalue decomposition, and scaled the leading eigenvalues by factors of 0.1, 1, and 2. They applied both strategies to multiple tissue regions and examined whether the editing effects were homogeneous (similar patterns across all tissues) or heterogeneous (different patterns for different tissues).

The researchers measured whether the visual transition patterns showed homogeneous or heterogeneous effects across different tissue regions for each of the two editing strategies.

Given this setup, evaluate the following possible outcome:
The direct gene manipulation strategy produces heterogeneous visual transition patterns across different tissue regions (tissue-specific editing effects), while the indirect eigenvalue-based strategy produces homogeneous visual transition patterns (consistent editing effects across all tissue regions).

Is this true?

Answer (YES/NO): YES